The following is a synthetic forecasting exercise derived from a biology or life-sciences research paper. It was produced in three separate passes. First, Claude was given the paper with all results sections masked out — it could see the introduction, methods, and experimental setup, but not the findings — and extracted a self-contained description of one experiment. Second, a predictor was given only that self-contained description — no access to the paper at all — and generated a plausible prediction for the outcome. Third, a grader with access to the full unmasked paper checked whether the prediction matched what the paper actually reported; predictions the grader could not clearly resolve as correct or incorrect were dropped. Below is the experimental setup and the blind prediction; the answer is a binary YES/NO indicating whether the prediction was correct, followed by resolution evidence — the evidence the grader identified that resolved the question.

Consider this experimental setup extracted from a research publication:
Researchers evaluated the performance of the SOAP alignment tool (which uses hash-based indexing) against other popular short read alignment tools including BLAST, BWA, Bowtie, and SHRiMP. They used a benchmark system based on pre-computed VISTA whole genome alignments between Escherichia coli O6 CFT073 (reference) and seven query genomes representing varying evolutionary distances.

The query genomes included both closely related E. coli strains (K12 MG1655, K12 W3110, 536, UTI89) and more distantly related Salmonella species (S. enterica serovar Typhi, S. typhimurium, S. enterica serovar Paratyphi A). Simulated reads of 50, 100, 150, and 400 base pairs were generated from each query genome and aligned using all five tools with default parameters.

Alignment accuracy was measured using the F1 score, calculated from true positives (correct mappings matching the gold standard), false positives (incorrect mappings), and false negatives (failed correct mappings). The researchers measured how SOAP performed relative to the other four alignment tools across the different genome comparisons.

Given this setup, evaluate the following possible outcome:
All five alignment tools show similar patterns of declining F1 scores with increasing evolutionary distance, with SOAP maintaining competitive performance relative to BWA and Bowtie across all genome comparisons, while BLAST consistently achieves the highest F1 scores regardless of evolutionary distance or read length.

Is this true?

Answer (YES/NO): NO